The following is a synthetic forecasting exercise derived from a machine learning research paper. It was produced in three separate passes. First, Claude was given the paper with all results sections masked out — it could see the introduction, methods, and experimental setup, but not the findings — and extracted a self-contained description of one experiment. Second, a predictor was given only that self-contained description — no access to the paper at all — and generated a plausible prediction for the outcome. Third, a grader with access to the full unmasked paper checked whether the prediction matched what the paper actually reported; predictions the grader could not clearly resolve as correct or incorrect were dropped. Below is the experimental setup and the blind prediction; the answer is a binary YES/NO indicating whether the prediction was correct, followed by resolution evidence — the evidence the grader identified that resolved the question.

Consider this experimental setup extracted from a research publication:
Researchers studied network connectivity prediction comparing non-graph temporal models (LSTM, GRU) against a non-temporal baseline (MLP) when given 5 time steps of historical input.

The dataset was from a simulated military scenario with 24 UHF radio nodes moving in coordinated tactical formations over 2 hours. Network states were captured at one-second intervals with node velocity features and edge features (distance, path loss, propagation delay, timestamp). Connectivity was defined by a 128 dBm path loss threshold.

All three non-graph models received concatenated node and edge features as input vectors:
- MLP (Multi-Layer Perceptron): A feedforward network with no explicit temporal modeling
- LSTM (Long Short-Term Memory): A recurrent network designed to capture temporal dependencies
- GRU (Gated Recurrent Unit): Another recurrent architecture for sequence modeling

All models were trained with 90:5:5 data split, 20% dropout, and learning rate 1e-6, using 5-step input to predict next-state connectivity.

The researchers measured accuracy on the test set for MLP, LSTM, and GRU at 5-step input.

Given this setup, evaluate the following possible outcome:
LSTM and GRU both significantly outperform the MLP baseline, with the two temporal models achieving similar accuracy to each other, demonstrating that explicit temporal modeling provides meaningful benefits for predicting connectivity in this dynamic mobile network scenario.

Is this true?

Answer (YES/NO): NO